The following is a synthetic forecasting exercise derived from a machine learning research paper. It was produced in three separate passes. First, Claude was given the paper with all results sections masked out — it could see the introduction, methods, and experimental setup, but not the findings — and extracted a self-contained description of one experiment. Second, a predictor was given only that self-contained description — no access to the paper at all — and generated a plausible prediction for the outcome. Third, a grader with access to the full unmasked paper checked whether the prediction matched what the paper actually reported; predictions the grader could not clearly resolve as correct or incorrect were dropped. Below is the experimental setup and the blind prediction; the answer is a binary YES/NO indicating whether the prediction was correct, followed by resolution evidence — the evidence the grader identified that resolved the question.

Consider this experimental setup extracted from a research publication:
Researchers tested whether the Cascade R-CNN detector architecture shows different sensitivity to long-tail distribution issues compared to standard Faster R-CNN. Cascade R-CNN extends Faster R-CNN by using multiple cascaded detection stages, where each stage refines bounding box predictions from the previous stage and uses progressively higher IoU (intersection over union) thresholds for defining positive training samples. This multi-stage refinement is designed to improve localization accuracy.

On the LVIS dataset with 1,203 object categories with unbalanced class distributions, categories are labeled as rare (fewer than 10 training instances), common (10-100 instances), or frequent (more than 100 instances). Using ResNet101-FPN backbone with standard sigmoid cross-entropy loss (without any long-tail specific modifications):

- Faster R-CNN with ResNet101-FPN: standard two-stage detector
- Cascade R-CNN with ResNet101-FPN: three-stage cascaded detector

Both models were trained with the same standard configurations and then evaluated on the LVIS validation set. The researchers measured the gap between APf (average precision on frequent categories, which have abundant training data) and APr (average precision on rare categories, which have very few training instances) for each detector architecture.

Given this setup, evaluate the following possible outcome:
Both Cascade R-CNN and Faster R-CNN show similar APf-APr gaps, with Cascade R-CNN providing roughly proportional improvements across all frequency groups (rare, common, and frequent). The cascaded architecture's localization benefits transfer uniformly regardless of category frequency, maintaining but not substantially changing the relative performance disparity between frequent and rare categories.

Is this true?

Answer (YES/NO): NO